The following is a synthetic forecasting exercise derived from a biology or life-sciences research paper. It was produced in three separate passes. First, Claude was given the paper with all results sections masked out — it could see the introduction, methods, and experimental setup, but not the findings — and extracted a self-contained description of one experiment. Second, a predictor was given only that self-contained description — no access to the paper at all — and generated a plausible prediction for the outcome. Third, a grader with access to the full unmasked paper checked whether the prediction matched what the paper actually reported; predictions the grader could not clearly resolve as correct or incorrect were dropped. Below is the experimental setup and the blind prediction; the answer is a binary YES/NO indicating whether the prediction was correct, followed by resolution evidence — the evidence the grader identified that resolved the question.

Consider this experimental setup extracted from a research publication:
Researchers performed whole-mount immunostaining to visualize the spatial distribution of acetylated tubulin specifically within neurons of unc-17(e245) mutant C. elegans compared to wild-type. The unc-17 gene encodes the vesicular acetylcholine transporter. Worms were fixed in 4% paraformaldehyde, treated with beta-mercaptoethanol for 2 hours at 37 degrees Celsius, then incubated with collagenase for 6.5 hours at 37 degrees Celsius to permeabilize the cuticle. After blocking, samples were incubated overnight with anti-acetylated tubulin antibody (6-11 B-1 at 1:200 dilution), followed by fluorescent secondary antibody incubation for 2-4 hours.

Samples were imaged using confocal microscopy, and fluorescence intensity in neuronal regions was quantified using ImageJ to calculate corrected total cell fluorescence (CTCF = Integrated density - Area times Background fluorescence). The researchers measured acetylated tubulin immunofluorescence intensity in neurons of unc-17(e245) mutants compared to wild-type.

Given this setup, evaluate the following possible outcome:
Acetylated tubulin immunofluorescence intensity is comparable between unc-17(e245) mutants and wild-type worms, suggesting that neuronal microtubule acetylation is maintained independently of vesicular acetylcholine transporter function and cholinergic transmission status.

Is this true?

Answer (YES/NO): NO